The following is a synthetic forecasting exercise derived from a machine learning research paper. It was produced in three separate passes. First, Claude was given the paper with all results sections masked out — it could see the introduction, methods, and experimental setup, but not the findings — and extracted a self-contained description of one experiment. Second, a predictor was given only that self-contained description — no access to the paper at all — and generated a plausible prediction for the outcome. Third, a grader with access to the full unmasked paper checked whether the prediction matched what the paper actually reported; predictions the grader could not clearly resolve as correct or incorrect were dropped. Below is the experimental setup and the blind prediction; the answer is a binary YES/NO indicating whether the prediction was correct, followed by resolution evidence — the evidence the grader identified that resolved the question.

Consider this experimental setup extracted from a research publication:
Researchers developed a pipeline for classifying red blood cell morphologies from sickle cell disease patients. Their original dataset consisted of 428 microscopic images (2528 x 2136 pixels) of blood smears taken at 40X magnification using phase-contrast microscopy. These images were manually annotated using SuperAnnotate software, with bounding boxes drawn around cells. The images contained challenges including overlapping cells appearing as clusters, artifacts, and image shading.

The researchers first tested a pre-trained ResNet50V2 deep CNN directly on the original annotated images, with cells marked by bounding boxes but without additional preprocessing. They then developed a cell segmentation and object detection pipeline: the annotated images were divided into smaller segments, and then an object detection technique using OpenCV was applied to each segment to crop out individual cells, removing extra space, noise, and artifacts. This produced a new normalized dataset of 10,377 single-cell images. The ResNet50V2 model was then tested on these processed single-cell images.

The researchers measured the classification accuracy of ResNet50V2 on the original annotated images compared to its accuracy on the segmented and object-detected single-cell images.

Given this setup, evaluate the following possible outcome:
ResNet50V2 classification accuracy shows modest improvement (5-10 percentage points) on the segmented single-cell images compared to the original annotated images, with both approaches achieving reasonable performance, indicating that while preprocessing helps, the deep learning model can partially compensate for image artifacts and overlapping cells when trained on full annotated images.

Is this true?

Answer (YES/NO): NO